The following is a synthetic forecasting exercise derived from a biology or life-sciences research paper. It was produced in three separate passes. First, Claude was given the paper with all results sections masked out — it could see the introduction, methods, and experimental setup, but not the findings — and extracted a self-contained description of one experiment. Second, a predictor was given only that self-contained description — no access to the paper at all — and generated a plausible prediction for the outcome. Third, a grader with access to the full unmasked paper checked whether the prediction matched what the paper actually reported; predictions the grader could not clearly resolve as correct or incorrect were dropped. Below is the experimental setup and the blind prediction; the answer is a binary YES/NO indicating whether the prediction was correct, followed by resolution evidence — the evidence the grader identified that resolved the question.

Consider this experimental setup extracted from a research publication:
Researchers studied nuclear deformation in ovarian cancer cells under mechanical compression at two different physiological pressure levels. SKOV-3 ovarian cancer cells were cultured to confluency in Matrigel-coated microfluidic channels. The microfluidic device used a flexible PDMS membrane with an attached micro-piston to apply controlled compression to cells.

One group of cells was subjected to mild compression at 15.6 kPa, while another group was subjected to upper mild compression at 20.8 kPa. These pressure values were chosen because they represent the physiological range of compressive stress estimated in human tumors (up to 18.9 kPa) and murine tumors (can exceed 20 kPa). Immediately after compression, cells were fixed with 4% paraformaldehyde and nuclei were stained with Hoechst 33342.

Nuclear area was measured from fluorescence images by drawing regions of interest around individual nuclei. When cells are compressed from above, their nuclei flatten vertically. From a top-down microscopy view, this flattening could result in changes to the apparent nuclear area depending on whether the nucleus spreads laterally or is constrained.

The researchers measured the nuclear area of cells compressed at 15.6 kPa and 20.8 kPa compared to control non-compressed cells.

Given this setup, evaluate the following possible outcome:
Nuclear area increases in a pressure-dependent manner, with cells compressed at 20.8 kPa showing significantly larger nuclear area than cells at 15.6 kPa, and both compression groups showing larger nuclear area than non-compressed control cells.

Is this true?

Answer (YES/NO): NO